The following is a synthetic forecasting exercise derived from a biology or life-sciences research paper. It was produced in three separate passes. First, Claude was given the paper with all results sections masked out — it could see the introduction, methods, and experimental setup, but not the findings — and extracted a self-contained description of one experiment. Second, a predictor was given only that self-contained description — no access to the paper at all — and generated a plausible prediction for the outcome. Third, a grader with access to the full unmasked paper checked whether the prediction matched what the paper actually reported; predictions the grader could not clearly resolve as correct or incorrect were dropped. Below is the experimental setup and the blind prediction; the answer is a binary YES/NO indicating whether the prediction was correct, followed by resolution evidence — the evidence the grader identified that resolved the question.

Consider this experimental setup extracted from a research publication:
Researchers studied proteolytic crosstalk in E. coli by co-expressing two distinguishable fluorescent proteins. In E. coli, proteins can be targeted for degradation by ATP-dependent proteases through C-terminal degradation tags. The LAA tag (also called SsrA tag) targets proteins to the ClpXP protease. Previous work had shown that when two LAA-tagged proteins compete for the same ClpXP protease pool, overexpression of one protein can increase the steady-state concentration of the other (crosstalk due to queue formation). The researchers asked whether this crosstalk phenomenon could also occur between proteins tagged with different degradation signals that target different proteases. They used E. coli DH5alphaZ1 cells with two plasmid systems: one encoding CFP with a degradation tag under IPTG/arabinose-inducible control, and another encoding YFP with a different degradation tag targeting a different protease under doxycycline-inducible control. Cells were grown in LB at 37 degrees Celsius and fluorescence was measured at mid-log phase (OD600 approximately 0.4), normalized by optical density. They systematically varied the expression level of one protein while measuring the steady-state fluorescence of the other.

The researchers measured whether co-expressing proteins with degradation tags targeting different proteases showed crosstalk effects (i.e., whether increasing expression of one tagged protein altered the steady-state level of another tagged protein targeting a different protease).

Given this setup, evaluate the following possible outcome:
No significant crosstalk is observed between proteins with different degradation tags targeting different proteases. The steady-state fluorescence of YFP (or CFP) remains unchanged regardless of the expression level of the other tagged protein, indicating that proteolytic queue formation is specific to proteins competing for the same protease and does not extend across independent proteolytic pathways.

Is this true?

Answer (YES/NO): NO